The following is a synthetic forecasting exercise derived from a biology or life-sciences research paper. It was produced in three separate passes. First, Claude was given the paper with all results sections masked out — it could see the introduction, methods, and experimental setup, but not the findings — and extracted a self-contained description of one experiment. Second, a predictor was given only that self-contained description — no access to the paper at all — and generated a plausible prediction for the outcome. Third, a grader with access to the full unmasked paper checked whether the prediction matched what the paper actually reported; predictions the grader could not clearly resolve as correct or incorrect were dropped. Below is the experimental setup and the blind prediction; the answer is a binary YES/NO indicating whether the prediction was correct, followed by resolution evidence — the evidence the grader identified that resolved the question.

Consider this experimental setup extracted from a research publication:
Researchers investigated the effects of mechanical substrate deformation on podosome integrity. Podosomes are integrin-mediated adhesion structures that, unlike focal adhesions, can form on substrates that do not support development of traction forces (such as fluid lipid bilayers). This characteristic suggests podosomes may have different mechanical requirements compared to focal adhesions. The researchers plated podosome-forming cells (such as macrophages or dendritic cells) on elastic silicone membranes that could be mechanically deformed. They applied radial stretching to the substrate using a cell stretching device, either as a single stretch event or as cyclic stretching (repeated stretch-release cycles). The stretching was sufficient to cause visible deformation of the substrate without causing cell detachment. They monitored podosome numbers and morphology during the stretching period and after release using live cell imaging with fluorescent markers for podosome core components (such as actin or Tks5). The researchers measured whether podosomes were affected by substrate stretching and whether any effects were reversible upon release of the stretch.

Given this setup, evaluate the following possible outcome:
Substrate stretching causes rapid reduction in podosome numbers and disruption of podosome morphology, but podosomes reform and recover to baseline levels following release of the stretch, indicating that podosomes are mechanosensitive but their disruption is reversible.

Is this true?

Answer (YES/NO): YES